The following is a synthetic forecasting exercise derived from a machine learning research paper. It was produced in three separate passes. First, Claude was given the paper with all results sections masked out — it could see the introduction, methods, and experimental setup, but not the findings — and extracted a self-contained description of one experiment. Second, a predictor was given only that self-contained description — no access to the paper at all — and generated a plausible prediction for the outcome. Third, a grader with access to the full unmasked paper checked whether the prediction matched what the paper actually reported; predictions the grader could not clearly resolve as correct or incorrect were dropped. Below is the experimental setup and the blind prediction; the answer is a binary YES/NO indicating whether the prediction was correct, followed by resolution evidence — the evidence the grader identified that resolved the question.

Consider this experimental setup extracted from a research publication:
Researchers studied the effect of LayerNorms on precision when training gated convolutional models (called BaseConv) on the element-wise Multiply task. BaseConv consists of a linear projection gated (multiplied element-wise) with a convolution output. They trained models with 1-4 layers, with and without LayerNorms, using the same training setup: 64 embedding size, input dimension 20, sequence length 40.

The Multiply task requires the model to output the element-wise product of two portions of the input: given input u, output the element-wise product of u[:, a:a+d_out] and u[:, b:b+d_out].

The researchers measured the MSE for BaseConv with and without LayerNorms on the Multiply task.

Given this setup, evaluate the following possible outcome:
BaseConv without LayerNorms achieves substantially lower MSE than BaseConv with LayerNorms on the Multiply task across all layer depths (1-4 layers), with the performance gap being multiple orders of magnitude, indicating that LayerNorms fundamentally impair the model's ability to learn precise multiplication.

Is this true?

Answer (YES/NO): YES